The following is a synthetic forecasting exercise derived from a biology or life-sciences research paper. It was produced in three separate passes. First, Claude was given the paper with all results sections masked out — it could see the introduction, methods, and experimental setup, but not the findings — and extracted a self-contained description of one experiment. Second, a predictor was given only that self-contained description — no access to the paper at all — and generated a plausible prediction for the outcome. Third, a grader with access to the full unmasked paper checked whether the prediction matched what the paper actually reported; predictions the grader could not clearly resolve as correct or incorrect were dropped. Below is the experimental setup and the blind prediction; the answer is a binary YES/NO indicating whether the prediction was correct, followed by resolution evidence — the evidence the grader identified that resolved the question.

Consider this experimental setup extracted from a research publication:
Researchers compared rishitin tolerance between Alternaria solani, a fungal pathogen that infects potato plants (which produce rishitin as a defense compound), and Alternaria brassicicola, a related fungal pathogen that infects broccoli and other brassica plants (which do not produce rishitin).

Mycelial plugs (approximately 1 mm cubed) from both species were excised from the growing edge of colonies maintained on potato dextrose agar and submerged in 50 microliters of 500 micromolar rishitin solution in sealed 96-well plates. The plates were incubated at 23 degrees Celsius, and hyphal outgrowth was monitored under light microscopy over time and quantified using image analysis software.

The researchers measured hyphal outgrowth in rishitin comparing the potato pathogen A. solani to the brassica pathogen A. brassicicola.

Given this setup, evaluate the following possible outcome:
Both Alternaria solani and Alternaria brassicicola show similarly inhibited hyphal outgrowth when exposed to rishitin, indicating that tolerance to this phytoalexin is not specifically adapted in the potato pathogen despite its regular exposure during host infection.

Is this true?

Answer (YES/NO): NO